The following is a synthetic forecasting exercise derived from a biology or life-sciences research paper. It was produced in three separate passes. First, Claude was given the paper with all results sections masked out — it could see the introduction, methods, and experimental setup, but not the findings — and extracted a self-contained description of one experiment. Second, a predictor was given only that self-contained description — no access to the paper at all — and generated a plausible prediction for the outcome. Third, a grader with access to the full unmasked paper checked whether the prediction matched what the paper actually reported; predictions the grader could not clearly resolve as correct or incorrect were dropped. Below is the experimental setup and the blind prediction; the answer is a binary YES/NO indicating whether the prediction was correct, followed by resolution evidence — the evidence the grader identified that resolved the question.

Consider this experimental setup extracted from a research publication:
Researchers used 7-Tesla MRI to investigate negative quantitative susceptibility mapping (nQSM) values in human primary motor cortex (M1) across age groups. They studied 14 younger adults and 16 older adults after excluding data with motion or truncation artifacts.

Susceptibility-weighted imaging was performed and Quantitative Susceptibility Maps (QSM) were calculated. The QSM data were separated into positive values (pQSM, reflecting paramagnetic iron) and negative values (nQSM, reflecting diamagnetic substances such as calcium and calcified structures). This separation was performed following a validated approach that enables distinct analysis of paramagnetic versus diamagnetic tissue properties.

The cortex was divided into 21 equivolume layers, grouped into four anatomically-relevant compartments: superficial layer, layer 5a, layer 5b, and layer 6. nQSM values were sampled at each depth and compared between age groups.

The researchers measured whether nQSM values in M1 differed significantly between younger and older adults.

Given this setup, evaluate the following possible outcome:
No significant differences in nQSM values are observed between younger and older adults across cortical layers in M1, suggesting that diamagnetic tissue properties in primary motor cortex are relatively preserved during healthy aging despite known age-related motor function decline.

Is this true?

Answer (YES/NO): NO